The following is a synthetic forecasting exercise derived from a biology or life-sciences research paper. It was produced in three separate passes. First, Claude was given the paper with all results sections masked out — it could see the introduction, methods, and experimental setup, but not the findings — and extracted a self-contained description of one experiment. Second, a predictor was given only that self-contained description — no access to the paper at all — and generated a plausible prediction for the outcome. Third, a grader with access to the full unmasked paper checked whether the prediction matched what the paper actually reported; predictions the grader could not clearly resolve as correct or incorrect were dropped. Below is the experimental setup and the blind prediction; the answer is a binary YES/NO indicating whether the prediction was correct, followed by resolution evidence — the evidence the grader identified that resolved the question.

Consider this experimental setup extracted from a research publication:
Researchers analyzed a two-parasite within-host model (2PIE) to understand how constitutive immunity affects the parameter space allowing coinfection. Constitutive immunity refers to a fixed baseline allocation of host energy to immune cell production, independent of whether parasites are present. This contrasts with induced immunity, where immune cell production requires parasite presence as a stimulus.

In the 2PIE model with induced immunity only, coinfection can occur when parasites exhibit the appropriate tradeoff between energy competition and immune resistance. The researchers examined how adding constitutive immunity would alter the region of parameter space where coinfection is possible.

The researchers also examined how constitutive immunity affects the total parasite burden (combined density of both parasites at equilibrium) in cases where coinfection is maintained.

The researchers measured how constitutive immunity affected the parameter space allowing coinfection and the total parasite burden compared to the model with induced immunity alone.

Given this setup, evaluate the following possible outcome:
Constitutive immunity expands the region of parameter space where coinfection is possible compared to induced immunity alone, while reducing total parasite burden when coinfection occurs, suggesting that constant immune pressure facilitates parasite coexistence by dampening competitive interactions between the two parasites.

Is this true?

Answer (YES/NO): NO